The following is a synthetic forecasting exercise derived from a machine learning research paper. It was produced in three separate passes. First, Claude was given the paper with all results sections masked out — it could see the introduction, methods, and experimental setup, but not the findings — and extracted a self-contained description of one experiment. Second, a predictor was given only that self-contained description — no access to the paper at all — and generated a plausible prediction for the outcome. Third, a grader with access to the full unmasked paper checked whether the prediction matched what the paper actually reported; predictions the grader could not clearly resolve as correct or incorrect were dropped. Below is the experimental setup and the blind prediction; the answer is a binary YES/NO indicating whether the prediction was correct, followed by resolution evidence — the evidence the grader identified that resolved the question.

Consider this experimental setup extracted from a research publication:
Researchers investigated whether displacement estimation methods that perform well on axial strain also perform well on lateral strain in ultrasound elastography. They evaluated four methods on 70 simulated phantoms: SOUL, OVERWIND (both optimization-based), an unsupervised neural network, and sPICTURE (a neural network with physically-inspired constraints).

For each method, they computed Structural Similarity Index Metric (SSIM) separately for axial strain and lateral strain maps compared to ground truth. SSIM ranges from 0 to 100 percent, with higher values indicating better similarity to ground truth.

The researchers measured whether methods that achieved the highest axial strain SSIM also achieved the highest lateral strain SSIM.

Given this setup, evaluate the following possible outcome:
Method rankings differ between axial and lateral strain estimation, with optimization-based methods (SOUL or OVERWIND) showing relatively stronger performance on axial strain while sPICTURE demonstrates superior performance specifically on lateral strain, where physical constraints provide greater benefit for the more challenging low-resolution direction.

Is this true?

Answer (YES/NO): NO